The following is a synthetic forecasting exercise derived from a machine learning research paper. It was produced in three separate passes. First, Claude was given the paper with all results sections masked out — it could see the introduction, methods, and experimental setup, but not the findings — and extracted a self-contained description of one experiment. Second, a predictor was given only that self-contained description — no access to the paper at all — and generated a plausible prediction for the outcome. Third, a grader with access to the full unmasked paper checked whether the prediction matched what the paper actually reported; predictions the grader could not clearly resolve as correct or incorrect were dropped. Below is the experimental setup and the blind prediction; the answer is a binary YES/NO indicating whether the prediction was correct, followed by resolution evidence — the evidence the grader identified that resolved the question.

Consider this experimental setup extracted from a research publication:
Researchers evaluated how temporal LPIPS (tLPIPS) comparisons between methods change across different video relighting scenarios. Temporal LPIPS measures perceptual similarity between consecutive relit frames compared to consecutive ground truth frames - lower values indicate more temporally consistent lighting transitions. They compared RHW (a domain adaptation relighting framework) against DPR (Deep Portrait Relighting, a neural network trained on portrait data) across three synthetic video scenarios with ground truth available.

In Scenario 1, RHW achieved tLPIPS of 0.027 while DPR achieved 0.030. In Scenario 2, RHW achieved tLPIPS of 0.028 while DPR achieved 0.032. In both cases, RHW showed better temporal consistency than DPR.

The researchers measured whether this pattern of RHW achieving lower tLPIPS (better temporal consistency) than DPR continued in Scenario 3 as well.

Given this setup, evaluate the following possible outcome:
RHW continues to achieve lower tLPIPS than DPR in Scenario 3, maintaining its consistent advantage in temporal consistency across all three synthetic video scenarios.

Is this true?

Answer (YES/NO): YES